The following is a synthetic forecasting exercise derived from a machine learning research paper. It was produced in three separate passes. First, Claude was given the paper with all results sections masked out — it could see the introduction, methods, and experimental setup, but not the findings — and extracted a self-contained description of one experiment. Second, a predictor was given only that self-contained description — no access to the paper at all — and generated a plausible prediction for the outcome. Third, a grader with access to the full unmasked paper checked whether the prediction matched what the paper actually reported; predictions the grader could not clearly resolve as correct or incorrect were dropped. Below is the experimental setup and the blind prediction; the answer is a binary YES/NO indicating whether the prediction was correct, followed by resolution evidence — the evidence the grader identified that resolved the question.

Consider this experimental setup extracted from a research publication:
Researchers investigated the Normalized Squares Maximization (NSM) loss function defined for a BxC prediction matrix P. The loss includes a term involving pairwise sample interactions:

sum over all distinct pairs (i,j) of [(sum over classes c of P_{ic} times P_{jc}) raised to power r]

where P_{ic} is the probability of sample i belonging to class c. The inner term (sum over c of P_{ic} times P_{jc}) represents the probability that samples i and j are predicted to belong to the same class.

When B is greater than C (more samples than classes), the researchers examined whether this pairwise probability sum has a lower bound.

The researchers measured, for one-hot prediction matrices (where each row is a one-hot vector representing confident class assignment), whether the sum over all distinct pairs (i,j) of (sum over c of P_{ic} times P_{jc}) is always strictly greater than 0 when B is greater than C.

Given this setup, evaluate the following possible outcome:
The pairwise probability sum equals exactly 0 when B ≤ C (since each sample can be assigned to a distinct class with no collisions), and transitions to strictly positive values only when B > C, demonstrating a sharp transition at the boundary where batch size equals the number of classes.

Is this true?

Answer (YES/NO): NO